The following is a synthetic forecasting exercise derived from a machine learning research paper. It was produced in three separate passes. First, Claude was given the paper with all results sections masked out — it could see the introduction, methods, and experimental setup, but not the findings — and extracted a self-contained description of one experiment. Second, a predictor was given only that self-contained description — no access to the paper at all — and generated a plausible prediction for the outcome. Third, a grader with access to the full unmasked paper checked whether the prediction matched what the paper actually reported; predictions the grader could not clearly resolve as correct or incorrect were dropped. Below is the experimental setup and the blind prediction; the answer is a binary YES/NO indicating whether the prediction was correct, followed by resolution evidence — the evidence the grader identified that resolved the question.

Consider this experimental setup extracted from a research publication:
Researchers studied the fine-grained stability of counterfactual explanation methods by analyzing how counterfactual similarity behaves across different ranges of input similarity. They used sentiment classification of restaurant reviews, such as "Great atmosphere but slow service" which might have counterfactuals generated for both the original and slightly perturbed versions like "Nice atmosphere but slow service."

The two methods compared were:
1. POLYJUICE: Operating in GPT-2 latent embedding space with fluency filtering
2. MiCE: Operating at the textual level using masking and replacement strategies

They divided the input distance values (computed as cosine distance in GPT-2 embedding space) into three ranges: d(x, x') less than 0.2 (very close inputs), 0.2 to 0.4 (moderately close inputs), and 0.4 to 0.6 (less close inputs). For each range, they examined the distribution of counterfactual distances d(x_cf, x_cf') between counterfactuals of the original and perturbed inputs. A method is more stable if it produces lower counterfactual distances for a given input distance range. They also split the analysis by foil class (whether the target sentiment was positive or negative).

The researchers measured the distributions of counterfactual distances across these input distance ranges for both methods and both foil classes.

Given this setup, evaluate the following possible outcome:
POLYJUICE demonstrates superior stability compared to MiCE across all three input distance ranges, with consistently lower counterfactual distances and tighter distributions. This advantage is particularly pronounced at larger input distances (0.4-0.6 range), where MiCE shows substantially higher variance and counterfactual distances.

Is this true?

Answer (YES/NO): NO